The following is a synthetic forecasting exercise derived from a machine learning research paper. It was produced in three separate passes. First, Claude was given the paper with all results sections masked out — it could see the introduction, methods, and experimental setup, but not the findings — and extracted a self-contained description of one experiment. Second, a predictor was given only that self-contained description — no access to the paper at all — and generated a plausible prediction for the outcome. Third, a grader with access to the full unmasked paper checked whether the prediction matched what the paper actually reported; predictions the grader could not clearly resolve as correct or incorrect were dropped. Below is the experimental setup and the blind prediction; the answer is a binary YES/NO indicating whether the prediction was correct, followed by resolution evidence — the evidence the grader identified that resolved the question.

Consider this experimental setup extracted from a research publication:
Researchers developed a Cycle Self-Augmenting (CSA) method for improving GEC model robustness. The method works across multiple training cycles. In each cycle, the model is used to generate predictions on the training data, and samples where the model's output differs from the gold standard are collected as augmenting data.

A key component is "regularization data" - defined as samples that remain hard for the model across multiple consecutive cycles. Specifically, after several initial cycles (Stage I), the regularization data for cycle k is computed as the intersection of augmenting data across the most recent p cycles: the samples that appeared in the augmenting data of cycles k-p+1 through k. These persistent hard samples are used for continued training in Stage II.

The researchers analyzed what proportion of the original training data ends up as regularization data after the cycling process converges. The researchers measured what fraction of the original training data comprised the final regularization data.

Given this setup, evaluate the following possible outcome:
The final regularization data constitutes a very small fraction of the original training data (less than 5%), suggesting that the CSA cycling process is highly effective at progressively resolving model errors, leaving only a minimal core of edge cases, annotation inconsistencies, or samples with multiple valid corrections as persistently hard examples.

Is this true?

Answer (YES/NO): NO